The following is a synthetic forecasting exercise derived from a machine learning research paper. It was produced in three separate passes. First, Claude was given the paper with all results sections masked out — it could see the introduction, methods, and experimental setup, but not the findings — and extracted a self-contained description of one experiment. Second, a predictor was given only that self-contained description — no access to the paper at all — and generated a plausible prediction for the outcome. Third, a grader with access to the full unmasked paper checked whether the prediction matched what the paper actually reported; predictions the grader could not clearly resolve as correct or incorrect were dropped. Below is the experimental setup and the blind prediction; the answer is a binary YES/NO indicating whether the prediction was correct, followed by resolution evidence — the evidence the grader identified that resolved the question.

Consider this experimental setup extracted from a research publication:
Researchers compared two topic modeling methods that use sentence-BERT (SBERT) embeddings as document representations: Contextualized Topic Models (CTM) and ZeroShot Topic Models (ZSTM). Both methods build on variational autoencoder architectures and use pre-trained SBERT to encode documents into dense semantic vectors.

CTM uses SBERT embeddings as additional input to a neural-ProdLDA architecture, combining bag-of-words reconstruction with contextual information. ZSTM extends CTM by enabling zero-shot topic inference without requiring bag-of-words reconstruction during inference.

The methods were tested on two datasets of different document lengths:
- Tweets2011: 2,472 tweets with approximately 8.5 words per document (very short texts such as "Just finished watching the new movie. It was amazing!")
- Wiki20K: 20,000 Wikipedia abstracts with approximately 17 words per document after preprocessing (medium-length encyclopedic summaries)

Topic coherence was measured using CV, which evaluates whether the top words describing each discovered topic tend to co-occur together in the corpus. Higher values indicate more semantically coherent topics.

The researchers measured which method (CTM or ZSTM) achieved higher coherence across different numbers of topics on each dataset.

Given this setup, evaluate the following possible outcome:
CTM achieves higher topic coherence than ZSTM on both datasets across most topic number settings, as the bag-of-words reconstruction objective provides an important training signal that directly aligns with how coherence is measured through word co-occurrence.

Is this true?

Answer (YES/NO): YES